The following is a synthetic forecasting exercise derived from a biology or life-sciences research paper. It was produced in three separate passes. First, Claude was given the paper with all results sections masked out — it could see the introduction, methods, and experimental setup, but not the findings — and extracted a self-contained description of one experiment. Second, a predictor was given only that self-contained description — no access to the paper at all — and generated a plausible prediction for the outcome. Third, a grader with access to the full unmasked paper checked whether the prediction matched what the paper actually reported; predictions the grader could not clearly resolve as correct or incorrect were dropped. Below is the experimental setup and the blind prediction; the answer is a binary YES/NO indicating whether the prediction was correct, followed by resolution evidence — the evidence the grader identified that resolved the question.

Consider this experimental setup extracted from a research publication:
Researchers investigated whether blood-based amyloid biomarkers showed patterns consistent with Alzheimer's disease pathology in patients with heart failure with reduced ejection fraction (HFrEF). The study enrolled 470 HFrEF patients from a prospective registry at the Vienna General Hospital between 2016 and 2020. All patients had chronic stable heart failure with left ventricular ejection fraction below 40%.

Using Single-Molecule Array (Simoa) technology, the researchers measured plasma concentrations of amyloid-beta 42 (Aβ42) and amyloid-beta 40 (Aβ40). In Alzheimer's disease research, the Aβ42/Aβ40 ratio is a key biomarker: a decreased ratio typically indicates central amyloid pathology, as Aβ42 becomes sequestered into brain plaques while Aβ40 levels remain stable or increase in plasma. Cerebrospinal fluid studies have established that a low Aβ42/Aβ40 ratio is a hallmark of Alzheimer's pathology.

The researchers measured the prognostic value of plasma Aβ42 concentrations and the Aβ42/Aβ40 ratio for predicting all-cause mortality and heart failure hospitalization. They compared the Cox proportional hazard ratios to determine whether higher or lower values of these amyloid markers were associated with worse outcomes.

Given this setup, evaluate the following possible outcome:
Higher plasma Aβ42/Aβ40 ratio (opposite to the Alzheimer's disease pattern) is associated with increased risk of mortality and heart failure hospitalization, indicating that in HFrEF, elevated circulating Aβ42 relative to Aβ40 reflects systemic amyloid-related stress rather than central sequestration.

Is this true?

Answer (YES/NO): NO